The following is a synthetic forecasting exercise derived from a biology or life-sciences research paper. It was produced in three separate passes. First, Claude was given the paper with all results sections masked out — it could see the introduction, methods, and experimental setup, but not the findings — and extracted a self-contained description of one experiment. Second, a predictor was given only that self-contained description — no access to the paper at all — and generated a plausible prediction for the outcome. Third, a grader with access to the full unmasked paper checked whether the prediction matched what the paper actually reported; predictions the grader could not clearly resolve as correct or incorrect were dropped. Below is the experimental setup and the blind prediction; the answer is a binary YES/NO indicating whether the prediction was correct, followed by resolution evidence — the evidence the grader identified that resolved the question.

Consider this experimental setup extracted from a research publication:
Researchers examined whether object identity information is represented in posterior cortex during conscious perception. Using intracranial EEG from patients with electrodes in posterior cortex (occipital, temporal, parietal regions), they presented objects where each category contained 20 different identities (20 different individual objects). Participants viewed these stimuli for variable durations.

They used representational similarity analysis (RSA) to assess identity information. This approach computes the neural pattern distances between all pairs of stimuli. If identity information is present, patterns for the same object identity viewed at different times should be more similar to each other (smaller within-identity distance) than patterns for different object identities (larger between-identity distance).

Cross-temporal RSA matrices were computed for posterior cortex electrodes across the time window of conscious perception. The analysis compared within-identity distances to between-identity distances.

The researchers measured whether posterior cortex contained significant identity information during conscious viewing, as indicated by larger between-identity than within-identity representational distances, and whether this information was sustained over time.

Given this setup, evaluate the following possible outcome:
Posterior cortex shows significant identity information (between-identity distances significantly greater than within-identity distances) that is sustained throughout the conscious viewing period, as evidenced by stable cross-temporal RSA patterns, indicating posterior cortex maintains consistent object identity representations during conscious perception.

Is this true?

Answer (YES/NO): YES